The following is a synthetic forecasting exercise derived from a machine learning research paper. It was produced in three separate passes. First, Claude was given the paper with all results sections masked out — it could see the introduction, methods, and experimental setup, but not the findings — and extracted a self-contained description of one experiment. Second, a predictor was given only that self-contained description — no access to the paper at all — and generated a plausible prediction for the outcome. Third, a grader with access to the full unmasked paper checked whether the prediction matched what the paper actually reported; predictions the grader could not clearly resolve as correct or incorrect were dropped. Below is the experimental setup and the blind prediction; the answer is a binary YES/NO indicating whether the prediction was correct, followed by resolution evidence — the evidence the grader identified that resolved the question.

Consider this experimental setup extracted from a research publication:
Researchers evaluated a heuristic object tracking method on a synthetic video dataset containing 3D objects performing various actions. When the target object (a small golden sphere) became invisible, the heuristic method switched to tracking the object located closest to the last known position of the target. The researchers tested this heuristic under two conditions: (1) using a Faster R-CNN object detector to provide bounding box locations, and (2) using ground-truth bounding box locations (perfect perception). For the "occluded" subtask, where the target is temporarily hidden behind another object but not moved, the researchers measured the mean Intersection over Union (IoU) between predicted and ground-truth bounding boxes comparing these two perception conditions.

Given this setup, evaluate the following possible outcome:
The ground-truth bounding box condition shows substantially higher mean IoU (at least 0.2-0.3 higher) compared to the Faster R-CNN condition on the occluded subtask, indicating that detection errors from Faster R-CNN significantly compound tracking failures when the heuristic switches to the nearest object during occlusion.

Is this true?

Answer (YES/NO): NO